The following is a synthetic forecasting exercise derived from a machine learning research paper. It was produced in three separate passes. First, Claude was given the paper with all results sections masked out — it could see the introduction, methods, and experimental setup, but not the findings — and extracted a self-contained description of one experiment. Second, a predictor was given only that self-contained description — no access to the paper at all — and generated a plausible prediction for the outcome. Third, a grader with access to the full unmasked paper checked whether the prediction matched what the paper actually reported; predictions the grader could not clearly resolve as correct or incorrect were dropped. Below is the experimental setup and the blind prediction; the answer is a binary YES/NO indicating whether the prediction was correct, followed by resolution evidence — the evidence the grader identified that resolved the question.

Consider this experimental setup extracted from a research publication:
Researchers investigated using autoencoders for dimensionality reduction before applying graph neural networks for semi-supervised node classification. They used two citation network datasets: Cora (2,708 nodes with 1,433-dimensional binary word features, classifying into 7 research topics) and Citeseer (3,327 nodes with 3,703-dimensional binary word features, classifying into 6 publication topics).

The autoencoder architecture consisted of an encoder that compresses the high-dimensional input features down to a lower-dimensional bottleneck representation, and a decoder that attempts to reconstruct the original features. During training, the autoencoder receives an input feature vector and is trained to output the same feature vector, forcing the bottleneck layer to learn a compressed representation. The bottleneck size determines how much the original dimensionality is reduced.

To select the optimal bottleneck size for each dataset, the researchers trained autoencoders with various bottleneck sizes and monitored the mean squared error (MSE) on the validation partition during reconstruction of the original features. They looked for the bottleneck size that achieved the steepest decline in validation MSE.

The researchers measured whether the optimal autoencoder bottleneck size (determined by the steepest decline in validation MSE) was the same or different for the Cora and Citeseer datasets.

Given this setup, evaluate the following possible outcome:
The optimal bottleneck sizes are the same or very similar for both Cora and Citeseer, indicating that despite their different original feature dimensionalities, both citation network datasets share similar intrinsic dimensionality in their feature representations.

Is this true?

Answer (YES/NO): YES